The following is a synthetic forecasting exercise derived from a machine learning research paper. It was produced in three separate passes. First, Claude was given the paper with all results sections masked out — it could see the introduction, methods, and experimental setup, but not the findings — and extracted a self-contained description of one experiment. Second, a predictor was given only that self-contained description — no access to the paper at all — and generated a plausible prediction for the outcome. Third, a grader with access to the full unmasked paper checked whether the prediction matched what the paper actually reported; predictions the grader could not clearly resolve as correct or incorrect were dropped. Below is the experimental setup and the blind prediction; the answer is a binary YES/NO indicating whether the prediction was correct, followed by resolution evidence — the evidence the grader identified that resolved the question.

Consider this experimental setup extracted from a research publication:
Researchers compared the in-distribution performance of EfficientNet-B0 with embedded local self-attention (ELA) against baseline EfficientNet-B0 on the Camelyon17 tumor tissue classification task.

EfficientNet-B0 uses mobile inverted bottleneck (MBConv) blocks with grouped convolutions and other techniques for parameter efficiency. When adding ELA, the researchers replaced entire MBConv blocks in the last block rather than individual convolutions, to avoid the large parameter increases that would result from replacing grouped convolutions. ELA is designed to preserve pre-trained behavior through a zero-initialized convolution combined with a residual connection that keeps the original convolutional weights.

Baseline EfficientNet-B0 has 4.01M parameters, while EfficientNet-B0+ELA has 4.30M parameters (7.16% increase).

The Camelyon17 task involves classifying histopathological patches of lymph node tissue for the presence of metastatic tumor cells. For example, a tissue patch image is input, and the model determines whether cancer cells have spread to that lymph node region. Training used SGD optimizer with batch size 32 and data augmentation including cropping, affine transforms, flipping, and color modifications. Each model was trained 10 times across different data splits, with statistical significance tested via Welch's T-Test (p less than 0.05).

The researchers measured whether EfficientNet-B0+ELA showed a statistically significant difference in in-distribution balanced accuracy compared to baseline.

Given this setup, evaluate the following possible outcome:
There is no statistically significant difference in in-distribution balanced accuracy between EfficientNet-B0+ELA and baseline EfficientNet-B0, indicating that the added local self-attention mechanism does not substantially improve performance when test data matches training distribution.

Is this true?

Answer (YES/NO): NO